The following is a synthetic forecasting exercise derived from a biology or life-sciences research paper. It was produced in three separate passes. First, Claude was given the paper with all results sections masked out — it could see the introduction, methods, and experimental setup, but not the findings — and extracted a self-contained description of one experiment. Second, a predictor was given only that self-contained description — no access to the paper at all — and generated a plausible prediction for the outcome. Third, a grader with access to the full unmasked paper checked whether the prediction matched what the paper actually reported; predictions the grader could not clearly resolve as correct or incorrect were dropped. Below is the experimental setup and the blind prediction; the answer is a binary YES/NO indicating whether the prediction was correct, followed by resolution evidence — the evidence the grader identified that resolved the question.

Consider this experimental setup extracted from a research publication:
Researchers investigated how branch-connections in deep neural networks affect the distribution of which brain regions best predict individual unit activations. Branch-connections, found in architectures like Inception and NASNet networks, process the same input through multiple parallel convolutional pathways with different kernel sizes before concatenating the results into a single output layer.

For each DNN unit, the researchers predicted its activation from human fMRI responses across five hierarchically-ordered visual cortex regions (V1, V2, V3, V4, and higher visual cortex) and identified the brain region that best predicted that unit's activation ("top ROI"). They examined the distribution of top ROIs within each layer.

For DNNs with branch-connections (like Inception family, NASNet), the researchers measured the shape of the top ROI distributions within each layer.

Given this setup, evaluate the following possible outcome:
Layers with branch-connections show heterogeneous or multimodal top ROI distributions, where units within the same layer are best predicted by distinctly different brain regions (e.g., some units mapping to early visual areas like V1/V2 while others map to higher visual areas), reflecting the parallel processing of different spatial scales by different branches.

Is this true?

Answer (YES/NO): YES